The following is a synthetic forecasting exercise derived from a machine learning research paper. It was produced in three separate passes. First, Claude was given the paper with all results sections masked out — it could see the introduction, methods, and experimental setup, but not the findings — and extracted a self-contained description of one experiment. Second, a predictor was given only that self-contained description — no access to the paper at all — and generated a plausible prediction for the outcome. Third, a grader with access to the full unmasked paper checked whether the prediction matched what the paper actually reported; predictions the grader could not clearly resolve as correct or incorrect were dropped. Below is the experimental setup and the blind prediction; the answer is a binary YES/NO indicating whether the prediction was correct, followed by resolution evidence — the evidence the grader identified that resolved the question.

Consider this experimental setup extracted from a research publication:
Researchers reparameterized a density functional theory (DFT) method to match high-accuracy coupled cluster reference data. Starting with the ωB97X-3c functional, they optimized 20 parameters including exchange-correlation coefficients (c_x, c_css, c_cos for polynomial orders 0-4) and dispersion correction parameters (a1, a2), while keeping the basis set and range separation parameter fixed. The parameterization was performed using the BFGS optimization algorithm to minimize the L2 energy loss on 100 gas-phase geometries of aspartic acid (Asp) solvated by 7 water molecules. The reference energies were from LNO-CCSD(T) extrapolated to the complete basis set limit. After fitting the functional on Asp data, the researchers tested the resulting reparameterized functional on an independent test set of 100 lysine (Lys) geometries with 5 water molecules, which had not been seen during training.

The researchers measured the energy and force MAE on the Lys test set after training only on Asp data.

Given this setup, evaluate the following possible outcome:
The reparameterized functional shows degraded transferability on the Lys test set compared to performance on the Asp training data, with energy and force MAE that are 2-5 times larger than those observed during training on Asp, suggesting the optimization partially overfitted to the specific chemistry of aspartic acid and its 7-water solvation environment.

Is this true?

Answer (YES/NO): NO